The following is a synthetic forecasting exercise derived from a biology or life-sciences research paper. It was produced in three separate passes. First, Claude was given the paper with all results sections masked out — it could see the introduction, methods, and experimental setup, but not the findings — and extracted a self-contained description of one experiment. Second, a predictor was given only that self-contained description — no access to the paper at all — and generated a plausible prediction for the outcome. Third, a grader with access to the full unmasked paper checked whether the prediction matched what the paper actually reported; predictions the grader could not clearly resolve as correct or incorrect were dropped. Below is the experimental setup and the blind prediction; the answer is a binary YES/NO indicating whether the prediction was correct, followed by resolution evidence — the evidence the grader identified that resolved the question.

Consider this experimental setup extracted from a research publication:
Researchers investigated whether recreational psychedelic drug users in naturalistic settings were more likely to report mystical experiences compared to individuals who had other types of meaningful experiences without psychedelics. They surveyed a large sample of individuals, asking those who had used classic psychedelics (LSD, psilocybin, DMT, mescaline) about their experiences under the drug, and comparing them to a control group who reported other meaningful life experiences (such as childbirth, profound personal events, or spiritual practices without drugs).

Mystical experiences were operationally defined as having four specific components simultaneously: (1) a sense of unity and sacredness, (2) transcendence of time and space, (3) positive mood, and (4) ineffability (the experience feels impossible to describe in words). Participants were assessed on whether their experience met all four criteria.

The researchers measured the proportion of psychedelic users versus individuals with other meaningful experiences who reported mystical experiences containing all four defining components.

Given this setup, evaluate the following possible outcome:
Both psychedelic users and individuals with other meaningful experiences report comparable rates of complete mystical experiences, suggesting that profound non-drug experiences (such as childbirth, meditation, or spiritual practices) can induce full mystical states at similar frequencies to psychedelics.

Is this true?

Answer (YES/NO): NO